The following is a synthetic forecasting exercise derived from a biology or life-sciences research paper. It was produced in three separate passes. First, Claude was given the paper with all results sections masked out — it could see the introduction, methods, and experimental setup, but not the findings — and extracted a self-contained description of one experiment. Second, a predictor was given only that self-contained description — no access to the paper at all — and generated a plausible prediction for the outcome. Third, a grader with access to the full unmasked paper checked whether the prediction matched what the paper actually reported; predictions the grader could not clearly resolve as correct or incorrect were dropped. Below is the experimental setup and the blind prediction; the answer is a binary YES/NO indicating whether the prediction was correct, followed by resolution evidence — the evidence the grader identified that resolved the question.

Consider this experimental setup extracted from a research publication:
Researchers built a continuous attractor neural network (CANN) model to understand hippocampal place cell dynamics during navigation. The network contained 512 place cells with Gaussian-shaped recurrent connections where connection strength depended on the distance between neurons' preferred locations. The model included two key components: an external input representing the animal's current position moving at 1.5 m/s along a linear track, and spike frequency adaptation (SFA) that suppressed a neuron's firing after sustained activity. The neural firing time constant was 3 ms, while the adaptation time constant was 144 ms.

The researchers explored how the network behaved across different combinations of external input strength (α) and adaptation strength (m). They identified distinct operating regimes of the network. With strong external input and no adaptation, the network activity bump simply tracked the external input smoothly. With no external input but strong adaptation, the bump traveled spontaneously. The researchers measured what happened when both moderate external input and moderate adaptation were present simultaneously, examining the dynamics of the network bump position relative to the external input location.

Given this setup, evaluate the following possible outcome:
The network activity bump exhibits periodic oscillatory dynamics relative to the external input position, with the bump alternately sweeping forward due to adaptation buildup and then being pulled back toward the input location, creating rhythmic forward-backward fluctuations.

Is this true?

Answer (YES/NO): YES